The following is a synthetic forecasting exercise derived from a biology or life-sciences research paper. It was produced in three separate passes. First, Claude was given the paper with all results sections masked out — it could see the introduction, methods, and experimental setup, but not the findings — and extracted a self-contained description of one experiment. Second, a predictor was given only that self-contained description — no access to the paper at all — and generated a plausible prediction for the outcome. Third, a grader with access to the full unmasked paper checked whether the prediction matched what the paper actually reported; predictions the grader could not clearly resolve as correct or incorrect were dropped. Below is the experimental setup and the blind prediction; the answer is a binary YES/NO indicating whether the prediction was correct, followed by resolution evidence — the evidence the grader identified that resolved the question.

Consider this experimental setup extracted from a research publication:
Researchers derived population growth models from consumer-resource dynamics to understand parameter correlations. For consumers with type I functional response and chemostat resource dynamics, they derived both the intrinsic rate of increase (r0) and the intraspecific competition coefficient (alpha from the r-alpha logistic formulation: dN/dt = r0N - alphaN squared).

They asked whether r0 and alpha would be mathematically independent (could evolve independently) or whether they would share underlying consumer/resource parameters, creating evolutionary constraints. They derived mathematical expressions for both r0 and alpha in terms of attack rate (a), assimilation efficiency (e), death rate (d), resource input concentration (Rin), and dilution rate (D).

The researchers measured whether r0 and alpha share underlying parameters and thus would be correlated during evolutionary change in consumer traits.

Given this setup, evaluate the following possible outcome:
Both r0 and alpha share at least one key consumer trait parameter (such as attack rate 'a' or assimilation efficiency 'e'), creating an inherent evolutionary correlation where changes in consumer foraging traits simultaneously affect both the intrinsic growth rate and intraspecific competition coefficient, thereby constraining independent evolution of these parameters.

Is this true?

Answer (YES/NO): YES